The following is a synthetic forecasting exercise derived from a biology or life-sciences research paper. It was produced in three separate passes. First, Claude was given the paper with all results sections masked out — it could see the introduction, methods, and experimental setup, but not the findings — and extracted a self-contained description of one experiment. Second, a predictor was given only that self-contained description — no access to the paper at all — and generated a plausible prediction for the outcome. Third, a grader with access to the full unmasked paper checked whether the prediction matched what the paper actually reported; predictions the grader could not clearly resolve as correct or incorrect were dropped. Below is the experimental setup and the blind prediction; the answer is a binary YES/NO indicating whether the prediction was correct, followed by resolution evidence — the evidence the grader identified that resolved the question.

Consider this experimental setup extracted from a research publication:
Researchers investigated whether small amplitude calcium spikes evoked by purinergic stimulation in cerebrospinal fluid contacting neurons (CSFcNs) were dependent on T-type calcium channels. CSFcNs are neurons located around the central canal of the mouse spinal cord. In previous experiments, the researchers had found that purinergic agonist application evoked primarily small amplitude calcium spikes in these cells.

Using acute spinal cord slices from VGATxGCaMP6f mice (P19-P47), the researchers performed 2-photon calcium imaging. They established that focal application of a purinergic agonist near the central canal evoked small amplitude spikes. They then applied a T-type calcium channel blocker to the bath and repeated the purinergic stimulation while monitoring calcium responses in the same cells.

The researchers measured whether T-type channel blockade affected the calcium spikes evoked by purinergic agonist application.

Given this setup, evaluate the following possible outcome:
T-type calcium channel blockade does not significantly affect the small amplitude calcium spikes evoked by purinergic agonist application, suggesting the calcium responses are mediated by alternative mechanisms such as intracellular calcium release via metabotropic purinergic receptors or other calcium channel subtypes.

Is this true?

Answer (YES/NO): NO